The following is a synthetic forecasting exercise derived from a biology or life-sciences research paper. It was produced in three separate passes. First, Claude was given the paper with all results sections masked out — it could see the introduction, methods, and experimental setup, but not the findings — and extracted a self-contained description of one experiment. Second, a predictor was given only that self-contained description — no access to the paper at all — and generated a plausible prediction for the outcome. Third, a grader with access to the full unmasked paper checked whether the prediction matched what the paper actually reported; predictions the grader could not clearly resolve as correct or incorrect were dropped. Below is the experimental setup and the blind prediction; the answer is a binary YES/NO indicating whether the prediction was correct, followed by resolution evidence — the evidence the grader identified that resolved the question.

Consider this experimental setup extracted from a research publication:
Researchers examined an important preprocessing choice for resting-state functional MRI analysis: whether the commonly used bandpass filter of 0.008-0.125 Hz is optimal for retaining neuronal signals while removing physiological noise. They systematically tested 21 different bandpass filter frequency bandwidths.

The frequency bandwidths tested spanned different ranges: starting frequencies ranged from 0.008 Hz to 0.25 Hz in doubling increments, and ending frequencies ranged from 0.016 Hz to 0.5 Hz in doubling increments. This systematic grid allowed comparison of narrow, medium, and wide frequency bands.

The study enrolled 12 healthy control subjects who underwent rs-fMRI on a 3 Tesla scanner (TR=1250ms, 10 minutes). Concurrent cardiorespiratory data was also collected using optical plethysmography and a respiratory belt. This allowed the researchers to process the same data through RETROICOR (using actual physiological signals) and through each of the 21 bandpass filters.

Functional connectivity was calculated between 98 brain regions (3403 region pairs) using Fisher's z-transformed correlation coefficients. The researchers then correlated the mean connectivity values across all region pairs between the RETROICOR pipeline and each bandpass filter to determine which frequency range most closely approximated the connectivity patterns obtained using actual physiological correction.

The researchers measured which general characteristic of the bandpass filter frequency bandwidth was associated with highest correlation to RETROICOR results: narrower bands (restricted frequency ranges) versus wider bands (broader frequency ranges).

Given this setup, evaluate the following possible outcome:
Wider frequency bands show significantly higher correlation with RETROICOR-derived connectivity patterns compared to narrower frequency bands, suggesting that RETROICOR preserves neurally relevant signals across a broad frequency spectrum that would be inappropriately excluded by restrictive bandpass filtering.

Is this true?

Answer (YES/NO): NO